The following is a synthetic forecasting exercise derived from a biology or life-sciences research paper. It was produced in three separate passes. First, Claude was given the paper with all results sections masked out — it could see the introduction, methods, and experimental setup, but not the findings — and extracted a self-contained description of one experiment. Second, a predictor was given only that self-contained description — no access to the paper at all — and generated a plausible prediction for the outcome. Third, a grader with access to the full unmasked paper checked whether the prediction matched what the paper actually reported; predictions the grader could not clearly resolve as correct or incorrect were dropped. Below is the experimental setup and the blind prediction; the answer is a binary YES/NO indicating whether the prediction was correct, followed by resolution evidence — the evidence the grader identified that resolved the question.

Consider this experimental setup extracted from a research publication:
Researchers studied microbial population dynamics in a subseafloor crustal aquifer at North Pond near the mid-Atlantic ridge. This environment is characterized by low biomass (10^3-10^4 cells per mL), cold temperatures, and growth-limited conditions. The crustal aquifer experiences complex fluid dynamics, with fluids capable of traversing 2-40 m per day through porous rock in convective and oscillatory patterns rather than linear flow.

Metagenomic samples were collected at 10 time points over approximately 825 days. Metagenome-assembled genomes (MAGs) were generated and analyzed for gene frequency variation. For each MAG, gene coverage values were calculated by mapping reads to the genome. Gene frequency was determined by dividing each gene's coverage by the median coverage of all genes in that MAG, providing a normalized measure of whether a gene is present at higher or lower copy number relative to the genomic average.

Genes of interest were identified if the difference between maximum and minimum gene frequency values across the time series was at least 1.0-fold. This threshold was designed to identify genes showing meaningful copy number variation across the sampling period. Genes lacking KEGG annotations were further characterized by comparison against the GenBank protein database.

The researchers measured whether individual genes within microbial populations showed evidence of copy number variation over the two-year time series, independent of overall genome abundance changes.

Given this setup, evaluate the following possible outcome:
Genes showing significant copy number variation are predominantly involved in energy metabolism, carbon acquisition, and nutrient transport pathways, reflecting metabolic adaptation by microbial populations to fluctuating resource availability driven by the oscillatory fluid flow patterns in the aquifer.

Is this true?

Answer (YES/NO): NO